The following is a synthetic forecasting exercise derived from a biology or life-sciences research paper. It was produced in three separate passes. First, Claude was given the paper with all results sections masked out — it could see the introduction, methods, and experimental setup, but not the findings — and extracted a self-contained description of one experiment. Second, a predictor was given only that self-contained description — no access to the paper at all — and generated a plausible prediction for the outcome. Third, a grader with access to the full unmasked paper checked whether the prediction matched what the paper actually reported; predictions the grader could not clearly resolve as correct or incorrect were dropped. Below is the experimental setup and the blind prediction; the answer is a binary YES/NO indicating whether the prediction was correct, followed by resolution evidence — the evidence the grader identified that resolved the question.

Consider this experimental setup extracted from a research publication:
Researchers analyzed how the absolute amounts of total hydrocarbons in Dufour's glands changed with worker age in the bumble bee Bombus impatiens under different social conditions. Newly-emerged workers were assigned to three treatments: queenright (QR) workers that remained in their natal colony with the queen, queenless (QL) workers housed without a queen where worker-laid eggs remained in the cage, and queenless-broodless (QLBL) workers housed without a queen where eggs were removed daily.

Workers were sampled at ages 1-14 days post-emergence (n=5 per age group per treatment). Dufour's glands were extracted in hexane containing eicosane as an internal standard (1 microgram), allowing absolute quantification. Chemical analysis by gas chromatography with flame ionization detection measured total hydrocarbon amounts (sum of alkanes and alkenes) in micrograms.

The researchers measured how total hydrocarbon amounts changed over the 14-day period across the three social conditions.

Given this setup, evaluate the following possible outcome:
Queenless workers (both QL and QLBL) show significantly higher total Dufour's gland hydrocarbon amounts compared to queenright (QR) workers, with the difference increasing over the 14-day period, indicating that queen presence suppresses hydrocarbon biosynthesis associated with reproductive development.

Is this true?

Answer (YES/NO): NO